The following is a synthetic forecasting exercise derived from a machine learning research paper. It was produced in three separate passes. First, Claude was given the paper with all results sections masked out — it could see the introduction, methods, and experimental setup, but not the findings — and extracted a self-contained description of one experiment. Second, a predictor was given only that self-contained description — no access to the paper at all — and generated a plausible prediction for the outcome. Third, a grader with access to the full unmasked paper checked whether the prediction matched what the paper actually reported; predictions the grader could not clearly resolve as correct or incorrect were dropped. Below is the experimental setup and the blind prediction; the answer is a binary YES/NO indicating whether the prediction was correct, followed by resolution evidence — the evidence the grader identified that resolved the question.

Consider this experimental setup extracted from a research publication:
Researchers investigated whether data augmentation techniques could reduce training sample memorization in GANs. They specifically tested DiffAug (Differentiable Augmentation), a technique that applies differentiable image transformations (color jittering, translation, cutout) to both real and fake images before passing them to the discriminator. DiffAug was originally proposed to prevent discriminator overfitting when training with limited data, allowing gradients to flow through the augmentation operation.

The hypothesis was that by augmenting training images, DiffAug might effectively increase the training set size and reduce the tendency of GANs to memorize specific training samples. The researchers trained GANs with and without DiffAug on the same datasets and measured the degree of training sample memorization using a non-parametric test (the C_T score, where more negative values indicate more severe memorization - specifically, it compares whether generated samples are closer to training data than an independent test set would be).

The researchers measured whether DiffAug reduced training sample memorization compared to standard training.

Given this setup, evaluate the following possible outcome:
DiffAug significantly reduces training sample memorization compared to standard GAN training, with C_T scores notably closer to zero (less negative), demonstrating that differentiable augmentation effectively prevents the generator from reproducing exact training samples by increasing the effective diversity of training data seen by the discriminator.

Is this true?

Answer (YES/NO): NO